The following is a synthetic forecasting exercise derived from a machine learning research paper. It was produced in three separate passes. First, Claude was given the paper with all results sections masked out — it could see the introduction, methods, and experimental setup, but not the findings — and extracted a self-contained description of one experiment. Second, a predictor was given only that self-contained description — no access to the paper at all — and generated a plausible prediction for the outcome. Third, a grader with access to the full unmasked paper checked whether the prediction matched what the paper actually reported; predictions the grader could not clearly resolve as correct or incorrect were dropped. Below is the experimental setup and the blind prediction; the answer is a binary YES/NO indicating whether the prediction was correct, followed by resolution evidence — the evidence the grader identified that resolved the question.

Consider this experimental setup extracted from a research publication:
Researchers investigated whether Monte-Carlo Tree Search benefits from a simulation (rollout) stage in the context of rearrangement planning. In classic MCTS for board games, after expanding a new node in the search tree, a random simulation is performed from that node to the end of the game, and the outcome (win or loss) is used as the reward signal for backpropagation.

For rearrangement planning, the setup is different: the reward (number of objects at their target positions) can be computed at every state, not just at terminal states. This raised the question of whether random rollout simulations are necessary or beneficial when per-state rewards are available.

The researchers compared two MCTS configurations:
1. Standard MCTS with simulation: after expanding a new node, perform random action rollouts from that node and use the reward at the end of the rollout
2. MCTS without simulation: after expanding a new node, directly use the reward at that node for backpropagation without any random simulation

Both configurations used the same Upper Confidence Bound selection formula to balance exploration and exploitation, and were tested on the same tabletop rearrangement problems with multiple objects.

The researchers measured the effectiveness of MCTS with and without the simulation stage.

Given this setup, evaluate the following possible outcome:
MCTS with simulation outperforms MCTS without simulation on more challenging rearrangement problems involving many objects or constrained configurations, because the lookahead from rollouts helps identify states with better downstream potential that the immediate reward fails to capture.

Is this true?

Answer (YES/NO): NO